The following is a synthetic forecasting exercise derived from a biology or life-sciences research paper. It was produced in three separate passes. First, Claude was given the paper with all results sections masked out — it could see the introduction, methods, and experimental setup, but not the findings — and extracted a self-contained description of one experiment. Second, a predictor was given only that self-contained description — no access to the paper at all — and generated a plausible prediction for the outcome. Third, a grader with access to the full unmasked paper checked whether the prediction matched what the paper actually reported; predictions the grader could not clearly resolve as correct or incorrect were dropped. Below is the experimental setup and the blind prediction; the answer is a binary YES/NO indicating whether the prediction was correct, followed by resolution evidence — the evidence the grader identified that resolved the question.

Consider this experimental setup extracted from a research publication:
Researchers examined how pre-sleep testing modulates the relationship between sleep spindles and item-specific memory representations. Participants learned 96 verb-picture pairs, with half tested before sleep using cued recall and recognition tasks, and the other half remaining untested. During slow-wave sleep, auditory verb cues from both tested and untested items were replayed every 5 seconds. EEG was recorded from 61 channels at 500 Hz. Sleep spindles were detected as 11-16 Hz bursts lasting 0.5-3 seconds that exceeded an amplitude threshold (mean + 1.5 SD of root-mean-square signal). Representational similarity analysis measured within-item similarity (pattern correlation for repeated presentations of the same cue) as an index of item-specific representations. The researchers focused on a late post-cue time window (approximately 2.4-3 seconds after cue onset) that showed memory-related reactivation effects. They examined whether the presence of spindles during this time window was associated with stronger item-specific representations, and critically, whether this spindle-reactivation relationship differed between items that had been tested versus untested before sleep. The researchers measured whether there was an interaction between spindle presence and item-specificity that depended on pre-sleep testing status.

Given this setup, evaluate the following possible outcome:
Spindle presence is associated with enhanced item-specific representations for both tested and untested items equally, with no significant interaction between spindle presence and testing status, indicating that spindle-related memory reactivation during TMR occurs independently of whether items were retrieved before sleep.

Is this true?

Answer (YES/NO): NO